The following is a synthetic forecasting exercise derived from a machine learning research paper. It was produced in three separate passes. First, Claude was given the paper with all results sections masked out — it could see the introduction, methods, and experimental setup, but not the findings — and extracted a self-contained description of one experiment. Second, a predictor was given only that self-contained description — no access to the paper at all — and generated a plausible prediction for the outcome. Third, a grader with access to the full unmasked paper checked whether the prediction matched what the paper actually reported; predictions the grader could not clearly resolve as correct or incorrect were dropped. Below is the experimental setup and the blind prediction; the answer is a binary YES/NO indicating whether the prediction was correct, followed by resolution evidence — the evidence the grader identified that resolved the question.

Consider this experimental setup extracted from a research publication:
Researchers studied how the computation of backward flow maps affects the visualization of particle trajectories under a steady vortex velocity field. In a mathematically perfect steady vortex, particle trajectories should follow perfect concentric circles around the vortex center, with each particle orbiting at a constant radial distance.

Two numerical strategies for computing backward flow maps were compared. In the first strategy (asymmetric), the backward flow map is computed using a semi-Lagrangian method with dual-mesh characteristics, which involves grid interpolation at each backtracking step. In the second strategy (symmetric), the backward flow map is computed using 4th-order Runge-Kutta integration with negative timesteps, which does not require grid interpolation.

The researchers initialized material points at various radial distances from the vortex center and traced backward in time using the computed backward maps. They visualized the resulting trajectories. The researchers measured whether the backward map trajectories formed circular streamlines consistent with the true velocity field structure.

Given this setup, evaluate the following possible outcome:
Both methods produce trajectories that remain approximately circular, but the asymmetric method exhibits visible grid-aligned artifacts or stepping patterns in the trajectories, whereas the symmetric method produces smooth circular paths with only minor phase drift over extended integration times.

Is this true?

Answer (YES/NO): NO